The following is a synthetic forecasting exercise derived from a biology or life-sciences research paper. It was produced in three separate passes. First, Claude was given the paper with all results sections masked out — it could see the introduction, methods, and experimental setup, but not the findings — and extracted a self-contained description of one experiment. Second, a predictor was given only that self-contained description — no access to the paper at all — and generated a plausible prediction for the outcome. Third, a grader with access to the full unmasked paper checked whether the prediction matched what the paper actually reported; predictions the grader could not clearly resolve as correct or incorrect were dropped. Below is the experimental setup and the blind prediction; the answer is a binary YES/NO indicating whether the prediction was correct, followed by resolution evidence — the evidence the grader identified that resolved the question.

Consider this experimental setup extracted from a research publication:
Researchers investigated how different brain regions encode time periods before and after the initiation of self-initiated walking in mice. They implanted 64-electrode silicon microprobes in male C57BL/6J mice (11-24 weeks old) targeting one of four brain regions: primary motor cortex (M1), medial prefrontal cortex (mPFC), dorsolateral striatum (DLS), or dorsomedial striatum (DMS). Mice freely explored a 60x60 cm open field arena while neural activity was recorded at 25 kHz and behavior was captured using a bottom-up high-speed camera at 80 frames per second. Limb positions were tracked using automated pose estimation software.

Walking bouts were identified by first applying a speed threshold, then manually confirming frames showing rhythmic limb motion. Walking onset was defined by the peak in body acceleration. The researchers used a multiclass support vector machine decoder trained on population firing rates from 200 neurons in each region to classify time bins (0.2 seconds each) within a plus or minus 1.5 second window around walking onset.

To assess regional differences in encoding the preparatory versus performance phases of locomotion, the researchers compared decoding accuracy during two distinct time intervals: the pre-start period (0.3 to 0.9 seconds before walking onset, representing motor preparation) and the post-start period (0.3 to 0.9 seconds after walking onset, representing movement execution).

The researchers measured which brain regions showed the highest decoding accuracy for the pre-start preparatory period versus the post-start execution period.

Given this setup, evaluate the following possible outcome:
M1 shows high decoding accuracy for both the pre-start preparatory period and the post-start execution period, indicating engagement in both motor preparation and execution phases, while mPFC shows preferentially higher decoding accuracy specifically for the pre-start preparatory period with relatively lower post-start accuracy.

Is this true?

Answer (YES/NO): NO